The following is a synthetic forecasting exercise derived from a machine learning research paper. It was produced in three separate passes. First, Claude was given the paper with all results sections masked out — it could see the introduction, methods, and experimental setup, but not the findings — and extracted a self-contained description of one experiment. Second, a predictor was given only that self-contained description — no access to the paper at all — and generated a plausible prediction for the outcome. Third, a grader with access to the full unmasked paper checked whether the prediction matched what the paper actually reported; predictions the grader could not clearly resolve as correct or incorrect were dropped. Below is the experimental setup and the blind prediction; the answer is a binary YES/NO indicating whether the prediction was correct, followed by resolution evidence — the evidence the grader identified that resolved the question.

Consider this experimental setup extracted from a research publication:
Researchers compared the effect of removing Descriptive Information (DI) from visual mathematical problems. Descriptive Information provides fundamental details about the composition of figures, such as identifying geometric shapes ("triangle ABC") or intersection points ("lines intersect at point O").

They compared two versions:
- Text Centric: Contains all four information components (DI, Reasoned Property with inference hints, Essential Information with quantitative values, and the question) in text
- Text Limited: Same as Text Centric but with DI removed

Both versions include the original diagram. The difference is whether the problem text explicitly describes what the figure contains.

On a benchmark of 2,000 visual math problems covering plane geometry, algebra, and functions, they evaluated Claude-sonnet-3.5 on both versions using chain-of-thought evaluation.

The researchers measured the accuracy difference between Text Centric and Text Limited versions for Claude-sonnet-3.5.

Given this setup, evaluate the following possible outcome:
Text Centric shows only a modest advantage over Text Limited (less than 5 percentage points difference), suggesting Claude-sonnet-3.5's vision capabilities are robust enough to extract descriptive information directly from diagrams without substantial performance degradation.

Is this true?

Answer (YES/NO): YES